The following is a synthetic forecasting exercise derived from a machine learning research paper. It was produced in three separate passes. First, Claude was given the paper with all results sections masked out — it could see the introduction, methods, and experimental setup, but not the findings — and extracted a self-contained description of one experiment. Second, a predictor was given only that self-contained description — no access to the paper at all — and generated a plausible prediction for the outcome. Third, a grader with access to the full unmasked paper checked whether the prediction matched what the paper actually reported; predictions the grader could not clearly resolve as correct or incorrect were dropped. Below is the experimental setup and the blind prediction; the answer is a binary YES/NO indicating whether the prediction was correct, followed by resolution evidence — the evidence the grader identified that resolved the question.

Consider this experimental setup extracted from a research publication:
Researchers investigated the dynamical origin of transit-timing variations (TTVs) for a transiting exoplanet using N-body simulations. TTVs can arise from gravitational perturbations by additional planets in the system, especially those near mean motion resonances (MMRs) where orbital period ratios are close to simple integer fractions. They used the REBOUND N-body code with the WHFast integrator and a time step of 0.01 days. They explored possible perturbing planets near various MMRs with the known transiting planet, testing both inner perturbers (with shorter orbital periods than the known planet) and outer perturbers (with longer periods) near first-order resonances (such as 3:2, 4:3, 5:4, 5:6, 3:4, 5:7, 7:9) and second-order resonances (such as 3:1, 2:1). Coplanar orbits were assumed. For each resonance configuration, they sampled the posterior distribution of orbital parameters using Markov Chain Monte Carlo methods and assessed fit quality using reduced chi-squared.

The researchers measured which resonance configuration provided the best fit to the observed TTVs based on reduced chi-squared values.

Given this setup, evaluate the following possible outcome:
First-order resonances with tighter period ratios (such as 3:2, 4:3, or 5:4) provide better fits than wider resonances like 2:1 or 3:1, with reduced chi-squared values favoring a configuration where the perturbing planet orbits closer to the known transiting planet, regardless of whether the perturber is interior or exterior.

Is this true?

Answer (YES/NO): NO